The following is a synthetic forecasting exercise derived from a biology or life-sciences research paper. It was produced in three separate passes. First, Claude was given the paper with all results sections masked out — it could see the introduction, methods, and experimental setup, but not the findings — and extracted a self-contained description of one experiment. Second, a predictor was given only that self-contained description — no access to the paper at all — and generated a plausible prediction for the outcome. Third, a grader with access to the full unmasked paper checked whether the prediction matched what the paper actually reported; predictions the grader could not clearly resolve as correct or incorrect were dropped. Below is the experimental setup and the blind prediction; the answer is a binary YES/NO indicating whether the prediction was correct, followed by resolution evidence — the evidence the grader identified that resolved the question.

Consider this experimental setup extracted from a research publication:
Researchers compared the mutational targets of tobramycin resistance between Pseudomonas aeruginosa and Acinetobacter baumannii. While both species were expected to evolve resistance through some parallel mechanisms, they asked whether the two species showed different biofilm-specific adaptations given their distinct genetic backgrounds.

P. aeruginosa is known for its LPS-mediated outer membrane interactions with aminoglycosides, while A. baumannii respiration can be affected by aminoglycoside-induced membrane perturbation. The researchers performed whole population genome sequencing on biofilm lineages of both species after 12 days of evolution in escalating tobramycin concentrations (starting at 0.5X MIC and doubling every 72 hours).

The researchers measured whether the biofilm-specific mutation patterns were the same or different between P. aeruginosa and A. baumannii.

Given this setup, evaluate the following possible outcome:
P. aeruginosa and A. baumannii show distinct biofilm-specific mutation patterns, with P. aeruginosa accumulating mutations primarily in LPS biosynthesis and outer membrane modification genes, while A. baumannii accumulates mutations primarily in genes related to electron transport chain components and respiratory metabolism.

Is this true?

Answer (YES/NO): YES